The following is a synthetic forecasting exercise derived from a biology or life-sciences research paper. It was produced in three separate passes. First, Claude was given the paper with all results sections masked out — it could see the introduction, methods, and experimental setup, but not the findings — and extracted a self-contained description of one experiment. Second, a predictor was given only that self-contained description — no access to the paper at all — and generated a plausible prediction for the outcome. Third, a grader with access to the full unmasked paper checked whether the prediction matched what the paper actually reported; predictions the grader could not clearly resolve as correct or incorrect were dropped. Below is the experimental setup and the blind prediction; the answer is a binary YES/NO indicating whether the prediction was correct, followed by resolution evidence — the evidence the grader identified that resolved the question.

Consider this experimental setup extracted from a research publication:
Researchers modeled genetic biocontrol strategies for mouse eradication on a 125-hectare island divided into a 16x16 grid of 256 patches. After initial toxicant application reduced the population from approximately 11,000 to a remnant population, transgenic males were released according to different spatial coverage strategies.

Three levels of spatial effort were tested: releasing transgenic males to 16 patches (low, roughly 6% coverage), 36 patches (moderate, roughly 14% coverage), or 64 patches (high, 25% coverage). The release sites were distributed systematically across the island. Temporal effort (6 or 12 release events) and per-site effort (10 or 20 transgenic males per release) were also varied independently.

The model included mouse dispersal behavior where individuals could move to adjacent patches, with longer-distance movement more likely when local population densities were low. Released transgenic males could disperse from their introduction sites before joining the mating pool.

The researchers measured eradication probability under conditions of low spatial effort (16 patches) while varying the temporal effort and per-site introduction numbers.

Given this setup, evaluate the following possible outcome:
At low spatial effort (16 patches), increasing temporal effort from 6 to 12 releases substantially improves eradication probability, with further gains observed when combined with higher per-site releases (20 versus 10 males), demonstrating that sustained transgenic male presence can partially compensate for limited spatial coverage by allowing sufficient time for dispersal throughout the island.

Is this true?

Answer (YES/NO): NO